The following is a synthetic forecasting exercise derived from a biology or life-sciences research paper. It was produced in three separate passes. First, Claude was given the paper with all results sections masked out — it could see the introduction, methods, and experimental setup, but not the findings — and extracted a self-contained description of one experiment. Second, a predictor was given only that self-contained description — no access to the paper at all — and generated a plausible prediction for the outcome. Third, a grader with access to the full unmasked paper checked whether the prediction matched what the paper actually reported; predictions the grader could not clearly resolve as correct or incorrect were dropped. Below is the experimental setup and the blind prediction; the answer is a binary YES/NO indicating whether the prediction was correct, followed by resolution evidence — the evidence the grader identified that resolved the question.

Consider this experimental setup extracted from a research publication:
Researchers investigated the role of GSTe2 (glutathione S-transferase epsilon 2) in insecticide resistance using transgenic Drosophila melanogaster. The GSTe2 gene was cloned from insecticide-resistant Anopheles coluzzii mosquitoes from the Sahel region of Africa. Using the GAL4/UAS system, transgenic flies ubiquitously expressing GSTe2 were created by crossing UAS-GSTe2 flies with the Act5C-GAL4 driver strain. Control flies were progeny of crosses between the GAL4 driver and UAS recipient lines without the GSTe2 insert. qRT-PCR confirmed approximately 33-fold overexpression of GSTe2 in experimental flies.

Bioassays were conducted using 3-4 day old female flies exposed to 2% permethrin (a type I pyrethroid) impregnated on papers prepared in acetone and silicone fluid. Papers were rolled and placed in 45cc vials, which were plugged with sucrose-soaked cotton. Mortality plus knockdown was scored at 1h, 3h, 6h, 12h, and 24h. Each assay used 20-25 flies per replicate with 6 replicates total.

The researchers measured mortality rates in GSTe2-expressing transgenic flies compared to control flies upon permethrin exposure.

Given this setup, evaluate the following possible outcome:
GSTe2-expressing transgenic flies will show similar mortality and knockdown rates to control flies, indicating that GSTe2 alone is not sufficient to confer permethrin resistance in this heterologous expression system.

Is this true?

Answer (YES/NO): NO